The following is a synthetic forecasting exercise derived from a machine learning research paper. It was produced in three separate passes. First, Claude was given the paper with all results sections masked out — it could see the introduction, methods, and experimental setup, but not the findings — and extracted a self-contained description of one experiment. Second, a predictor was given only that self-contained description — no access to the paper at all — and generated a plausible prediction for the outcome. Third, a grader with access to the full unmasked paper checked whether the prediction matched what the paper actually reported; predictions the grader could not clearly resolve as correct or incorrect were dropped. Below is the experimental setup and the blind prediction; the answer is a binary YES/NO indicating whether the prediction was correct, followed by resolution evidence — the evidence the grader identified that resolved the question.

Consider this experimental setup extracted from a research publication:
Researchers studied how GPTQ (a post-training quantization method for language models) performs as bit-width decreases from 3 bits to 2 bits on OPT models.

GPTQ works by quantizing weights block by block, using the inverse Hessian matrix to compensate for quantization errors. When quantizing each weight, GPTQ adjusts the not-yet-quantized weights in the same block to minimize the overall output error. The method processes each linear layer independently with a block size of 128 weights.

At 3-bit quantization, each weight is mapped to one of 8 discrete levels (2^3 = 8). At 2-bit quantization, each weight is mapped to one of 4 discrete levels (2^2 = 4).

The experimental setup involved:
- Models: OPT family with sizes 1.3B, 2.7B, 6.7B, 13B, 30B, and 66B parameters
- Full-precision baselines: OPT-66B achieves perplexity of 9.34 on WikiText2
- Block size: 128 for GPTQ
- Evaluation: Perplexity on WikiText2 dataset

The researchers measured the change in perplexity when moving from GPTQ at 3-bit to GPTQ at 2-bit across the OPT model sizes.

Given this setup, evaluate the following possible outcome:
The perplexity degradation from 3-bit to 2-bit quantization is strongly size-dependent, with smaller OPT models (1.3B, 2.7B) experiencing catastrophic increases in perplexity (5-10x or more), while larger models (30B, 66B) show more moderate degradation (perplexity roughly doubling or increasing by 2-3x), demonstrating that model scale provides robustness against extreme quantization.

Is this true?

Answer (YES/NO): NO